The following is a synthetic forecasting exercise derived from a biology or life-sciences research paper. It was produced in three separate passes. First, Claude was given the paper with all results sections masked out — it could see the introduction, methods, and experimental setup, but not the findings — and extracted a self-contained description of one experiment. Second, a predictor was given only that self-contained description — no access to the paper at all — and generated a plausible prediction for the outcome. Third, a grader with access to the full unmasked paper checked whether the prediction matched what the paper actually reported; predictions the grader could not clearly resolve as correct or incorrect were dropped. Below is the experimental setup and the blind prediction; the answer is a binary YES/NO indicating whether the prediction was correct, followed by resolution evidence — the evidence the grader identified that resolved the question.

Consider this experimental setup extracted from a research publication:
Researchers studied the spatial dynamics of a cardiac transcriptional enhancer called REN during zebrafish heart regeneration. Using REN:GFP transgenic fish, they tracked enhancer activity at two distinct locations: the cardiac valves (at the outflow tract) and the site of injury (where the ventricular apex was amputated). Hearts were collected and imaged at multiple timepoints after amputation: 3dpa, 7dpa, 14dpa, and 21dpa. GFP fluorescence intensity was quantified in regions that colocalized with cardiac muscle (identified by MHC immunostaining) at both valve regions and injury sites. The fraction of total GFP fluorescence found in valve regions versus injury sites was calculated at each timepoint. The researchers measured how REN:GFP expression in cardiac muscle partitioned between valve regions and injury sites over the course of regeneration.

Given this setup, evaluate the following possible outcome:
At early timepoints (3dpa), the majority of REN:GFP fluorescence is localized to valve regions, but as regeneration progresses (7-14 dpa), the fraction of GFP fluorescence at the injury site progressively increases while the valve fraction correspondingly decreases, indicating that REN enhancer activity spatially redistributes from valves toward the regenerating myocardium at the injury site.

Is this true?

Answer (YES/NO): NO